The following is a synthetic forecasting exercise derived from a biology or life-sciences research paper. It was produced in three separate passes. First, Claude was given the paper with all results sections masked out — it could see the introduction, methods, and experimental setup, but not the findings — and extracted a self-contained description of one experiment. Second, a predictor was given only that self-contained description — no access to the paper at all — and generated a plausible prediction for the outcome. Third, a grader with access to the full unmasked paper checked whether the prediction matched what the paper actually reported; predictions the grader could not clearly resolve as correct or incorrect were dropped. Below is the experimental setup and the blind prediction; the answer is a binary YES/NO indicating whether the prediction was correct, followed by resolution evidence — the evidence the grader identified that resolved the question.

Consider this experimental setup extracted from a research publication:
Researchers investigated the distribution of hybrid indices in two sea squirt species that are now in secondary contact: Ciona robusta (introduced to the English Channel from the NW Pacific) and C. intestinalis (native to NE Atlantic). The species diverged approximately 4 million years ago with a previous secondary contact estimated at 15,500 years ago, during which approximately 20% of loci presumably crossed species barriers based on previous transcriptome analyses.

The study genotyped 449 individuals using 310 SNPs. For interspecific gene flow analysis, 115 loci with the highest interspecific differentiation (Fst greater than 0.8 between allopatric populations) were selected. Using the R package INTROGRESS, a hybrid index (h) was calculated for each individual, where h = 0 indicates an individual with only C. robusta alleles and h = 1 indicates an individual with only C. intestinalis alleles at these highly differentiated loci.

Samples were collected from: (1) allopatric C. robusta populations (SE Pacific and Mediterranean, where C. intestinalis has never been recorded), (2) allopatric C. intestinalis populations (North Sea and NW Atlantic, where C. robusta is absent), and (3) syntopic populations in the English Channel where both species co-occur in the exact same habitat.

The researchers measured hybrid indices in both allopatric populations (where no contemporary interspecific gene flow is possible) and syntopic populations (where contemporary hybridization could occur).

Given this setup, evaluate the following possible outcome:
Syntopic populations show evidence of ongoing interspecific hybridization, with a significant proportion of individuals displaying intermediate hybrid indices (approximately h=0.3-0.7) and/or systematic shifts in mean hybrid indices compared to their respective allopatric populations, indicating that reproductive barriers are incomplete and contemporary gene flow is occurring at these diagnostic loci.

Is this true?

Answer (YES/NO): NO